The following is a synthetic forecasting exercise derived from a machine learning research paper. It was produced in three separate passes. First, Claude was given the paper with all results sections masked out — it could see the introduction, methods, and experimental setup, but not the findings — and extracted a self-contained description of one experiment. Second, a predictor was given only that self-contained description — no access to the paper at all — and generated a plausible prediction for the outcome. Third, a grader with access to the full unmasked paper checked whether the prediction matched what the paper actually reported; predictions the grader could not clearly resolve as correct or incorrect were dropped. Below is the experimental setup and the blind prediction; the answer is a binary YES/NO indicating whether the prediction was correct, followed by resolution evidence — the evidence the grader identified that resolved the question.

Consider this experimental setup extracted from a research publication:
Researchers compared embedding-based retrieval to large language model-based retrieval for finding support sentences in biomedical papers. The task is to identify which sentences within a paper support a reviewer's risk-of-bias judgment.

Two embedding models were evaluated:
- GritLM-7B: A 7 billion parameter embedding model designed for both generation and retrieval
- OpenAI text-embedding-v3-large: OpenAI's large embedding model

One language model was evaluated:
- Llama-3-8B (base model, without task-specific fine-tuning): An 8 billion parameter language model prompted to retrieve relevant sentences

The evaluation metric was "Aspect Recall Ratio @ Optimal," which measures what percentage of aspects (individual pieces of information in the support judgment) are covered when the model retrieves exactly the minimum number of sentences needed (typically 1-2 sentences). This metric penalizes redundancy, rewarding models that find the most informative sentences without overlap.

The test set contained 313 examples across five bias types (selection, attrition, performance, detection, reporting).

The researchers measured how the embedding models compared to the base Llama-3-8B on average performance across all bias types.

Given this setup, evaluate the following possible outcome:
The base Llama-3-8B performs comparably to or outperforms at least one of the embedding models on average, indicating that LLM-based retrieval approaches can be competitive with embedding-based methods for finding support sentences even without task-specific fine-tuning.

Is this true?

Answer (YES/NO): YES